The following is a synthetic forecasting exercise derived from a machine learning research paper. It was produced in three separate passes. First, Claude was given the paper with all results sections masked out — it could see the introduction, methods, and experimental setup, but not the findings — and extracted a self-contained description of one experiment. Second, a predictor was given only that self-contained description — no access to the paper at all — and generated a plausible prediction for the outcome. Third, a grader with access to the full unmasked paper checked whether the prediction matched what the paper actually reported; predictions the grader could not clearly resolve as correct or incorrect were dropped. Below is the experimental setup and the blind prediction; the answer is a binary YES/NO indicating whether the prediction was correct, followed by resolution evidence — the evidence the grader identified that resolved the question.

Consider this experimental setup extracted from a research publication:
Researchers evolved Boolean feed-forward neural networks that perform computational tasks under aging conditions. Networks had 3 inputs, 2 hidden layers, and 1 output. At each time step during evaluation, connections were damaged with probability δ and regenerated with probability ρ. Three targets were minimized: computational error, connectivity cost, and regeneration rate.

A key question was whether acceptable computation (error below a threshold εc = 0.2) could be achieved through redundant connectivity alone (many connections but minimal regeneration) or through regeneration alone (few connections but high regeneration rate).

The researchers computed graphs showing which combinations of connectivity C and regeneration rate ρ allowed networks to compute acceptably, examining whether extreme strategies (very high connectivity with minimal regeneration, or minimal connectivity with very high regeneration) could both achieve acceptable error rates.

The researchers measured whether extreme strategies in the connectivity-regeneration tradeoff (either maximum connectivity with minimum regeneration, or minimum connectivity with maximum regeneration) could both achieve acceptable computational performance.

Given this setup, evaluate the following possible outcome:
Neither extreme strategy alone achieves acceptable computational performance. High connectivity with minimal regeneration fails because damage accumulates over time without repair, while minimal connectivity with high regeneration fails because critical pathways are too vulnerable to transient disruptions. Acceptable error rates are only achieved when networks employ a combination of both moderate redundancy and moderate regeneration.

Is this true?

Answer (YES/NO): NO